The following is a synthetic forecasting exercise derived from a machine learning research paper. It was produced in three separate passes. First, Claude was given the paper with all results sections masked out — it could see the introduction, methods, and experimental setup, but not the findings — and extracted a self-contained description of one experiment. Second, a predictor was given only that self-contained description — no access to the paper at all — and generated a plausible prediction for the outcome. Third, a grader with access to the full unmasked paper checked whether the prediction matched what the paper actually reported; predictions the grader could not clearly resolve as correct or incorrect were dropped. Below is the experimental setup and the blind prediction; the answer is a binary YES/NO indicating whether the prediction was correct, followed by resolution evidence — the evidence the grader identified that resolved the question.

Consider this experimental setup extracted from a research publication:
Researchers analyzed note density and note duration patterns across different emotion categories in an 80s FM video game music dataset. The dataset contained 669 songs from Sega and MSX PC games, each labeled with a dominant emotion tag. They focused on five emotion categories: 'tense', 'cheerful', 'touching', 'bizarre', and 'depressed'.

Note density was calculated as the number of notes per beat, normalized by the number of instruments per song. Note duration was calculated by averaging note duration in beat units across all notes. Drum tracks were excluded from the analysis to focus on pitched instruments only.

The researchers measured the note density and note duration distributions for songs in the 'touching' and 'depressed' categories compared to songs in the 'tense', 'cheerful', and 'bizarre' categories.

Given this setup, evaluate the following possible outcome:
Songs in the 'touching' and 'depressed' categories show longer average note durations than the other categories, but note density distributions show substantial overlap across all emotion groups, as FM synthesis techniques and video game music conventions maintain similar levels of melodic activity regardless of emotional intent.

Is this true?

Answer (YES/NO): NO